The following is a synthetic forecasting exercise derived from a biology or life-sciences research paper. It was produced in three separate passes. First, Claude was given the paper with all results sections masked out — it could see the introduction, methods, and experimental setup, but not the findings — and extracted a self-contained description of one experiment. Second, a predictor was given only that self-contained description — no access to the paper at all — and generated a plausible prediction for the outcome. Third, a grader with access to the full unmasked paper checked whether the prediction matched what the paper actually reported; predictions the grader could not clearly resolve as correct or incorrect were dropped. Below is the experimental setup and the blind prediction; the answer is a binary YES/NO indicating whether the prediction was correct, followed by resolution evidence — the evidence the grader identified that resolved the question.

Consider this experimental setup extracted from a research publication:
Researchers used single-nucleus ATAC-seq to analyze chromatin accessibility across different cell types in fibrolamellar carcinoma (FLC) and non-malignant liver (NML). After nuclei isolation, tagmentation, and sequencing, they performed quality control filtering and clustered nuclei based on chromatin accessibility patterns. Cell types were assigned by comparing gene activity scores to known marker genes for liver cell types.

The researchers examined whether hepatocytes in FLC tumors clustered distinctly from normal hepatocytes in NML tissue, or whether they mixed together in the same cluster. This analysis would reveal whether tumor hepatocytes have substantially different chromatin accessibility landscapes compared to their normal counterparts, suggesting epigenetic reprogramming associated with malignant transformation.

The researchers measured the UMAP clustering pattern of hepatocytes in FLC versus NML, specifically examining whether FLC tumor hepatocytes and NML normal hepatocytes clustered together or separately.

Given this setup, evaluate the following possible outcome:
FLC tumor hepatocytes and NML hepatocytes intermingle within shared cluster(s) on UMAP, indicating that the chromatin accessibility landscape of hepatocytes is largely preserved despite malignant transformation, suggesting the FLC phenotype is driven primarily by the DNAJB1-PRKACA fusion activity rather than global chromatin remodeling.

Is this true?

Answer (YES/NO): NO